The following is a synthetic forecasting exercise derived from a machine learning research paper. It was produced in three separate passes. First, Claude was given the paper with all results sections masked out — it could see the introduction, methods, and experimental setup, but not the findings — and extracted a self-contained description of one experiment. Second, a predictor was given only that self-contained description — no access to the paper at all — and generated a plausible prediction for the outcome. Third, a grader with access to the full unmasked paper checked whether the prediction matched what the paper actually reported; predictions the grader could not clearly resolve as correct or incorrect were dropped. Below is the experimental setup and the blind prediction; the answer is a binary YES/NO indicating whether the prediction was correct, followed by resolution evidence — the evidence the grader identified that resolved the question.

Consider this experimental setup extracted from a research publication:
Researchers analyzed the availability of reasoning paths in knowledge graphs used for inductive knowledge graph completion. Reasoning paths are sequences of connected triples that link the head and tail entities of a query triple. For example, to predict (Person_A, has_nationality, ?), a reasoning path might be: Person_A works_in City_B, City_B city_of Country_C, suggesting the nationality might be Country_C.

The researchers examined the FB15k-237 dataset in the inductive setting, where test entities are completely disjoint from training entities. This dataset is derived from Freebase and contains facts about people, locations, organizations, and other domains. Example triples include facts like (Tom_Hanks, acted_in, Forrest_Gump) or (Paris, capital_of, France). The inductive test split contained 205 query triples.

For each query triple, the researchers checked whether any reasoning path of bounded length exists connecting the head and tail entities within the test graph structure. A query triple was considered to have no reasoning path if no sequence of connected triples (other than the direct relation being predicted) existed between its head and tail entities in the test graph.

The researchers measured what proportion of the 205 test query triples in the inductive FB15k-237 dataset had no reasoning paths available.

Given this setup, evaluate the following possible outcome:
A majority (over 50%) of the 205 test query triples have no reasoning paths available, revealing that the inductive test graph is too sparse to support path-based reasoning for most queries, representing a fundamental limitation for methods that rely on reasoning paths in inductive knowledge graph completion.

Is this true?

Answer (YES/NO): NO